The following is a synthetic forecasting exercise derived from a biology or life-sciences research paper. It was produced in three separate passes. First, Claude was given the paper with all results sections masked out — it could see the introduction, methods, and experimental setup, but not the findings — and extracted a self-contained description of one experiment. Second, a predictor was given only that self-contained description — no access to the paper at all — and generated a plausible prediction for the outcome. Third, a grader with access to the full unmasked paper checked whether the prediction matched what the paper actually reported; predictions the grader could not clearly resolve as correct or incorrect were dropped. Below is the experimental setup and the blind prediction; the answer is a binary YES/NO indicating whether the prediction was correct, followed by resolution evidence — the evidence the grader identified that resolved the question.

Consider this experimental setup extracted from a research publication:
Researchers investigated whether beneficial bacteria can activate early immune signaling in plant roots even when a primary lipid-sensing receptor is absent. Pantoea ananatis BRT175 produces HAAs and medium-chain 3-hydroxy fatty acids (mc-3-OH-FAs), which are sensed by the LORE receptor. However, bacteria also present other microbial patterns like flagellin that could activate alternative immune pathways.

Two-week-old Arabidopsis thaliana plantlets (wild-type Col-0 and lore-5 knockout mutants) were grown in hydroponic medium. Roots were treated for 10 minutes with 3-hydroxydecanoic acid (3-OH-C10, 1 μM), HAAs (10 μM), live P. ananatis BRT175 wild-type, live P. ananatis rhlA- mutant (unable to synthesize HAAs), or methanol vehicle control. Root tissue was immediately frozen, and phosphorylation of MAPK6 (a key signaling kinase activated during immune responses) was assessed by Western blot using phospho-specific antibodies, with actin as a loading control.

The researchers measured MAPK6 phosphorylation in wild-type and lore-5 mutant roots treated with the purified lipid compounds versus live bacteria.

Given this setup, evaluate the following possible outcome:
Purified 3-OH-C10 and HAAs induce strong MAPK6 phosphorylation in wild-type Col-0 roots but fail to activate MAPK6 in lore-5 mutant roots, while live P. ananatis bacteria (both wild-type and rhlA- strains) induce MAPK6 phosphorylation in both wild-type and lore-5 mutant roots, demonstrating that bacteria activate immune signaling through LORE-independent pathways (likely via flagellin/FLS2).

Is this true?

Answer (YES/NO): YES